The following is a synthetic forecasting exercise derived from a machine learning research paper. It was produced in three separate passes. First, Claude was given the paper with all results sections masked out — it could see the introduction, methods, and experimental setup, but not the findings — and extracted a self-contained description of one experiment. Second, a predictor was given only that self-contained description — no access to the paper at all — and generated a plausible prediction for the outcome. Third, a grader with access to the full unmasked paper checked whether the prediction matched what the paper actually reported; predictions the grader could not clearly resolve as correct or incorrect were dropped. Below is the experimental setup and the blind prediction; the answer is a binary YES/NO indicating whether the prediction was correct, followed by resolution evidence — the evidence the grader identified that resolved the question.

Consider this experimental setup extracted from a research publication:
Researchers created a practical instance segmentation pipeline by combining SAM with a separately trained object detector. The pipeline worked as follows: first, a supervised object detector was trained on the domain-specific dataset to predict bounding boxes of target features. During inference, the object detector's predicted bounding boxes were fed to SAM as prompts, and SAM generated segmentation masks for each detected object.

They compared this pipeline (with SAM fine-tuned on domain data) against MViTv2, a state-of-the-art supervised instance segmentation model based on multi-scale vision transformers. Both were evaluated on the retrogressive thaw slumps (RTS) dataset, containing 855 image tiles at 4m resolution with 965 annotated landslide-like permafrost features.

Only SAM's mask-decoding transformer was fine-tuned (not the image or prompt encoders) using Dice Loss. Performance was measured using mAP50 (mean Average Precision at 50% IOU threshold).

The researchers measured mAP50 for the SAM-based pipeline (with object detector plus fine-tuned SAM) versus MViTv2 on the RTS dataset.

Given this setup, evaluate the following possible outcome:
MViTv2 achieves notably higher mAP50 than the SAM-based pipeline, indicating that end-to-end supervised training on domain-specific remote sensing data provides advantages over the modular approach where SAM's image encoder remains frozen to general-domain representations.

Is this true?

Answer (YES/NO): YES